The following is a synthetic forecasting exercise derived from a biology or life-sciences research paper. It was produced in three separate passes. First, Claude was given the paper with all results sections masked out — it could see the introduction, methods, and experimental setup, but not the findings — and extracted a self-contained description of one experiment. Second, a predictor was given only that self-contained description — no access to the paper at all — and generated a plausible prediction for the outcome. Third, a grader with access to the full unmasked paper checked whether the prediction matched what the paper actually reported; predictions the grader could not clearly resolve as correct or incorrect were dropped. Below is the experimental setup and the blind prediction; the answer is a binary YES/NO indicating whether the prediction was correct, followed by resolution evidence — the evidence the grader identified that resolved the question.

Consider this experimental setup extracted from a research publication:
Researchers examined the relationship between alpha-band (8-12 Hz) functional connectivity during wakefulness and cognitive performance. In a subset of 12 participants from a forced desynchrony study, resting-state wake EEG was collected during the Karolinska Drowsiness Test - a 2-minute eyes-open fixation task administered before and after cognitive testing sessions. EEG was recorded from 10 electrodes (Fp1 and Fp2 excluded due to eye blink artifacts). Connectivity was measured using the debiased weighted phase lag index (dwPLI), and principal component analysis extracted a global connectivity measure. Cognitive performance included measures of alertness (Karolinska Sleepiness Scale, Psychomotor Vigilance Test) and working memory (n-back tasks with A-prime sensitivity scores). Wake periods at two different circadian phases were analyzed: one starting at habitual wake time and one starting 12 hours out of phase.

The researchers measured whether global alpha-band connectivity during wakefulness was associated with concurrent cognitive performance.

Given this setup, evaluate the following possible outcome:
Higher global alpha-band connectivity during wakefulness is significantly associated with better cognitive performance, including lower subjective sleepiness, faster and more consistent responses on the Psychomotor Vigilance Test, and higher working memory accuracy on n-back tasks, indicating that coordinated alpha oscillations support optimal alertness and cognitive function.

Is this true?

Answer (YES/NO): NO